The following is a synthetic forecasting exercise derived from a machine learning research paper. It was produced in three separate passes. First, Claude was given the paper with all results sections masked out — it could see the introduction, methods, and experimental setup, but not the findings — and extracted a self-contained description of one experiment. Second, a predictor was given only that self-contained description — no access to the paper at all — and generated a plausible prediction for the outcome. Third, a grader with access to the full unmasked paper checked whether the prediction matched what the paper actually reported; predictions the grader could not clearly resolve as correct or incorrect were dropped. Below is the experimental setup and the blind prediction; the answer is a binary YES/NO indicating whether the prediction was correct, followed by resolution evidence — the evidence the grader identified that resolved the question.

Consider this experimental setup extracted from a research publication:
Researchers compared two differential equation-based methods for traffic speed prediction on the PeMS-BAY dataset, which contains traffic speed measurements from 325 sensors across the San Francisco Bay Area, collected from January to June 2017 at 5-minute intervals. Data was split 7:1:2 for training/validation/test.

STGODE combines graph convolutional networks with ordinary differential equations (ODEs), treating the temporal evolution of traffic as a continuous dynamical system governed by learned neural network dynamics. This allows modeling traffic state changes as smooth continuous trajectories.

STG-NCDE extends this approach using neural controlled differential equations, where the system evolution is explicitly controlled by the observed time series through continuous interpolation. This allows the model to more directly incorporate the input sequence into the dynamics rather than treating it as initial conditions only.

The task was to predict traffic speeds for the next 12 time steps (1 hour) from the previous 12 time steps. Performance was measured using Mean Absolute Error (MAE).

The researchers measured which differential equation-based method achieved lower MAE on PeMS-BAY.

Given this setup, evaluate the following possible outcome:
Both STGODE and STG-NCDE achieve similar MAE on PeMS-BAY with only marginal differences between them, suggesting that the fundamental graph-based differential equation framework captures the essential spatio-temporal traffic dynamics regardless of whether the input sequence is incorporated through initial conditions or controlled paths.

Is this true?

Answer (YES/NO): NO